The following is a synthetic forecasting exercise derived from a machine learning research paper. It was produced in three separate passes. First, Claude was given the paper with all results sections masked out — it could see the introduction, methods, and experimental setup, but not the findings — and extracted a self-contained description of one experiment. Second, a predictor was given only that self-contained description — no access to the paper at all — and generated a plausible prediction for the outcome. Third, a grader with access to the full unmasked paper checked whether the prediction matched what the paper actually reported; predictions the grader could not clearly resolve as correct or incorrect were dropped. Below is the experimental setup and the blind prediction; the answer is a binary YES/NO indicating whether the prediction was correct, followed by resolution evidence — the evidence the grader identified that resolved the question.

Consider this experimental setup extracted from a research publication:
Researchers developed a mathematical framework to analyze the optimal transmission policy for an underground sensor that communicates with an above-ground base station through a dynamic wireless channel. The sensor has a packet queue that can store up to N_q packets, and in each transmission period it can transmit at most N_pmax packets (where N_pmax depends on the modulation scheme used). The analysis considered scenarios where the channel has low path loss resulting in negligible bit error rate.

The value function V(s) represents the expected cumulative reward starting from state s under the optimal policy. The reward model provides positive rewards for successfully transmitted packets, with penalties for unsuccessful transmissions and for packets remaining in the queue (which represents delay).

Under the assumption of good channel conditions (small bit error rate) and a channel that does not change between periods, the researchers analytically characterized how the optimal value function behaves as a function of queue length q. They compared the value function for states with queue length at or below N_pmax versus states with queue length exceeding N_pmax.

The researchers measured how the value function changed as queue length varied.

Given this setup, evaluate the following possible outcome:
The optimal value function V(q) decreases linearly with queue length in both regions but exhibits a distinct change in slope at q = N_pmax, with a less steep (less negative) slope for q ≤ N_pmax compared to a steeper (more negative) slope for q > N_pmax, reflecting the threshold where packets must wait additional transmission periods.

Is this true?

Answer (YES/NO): NO